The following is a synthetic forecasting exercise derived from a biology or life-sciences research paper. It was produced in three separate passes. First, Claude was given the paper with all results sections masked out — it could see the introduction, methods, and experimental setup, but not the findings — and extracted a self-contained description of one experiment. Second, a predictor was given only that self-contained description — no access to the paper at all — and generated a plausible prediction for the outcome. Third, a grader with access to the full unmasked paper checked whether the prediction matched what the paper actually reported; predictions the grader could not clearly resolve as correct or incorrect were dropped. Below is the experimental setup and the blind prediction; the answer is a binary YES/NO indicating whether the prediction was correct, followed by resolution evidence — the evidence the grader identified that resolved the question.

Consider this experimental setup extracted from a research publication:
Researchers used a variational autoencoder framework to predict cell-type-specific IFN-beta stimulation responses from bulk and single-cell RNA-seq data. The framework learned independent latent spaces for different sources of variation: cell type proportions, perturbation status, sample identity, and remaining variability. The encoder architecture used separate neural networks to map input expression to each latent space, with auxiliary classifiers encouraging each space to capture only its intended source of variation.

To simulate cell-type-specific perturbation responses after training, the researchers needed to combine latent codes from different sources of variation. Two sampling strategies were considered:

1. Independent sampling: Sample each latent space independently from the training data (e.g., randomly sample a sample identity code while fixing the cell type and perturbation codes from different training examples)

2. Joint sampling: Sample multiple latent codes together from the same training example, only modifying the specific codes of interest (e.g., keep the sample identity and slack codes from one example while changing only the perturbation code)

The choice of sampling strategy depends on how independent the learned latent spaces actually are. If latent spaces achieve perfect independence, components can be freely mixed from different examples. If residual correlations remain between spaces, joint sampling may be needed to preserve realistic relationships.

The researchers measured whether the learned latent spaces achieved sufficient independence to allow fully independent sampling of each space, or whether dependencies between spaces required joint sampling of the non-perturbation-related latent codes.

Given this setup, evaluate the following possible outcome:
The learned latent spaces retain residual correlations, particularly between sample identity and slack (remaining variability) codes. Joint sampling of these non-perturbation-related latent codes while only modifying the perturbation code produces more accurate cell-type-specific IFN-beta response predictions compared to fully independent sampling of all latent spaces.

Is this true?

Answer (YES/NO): NO